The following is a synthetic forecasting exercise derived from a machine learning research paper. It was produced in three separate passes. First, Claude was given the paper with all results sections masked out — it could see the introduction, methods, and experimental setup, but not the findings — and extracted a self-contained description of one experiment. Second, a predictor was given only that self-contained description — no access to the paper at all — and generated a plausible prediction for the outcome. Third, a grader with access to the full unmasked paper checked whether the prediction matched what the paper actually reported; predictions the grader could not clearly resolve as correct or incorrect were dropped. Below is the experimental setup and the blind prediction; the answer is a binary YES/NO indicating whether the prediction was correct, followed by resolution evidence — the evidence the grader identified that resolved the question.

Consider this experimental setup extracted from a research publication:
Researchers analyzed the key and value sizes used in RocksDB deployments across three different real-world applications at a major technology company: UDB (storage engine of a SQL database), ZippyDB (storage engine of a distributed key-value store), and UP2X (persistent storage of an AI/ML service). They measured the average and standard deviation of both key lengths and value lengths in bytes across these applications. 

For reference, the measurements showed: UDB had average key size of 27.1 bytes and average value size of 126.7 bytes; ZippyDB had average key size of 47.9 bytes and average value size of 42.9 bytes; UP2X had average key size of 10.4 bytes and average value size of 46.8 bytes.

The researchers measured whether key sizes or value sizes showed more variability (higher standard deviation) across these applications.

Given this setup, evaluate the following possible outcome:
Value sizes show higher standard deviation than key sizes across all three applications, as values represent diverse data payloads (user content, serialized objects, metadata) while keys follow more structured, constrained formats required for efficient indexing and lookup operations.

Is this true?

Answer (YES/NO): YES